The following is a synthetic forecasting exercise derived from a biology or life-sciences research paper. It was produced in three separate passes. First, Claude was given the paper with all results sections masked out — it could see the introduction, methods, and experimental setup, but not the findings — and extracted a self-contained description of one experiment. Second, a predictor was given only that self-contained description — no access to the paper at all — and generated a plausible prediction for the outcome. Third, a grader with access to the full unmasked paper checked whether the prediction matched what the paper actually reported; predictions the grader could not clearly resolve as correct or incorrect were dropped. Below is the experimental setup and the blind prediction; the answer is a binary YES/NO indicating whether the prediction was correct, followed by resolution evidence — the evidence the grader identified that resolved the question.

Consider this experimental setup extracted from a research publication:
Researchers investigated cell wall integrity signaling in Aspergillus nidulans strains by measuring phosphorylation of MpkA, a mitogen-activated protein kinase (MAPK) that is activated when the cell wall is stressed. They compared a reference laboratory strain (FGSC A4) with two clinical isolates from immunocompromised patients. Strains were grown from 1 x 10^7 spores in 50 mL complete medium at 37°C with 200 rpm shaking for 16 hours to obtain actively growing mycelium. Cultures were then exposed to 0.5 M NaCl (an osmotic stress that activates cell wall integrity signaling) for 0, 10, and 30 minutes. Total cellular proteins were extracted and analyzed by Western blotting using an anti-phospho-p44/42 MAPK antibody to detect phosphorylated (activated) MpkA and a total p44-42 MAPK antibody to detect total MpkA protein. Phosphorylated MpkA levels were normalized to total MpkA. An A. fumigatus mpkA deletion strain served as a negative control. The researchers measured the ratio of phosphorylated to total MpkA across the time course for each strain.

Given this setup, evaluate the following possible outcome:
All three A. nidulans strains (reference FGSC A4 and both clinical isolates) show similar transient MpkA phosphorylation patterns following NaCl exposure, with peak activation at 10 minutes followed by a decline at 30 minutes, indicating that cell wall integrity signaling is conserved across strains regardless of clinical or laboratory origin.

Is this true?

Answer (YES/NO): NO